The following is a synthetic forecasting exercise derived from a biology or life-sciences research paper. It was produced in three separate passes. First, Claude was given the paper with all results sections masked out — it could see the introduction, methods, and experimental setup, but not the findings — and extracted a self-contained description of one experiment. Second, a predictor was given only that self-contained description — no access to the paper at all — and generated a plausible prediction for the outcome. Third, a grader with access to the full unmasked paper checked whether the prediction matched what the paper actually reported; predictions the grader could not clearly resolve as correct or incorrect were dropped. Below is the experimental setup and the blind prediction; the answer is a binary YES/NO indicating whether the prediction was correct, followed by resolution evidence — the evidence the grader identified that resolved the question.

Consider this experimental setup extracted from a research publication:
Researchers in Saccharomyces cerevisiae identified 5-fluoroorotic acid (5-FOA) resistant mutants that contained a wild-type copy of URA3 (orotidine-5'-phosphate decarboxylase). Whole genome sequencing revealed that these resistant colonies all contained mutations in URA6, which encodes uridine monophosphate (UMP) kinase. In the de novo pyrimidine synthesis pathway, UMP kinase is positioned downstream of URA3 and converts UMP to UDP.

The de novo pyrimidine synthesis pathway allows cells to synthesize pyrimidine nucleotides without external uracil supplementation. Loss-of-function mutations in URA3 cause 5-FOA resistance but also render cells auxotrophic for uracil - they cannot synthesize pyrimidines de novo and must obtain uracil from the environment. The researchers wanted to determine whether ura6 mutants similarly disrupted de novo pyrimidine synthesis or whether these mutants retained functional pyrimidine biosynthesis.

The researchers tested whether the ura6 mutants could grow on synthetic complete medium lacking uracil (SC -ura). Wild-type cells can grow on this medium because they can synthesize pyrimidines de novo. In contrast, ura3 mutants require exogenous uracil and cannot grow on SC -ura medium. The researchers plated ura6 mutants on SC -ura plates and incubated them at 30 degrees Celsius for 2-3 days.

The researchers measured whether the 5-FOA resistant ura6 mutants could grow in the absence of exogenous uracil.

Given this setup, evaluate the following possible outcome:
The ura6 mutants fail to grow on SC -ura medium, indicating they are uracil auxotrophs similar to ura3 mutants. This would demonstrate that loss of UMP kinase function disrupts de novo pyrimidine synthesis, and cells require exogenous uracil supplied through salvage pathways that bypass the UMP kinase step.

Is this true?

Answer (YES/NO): NO